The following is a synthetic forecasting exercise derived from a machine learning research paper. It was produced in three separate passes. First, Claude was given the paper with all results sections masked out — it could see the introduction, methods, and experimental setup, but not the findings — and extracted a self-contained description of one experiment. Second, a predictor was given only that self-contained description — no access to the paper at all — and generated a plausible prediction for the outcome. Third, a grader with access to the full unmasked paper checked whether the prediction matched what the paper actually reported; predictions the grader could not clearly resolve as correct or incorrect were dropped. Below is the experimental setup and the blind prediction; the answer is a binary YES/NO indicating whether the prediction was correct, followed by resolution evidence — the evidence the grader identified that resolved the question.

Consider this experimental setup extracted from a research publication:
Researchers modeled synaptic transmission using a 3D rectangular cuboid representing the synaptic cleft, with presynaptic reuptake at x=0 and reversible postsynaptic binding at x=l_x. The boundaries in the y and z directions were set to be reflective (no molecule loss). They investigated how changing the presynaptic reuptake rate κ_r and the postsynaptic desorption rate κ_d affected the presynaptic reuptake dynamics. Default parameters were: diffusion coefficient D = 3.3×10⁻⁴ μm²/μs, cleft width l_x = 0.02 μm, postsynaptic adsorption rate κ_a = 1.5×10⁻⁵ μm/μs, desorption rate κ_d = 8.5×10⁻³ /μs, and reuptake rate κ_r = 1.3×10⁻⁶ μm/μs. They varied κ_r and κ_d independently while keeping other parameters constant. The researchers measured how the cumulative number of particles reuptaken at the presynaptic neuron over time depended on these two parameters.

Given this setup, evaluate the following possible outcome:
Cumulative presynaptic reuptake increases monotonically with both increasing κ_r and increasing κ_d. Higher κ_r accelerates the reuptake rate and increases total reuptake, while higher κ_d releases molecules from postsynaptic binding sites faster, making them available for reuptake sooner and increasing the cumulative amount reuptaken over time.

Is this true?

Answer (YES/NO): NO